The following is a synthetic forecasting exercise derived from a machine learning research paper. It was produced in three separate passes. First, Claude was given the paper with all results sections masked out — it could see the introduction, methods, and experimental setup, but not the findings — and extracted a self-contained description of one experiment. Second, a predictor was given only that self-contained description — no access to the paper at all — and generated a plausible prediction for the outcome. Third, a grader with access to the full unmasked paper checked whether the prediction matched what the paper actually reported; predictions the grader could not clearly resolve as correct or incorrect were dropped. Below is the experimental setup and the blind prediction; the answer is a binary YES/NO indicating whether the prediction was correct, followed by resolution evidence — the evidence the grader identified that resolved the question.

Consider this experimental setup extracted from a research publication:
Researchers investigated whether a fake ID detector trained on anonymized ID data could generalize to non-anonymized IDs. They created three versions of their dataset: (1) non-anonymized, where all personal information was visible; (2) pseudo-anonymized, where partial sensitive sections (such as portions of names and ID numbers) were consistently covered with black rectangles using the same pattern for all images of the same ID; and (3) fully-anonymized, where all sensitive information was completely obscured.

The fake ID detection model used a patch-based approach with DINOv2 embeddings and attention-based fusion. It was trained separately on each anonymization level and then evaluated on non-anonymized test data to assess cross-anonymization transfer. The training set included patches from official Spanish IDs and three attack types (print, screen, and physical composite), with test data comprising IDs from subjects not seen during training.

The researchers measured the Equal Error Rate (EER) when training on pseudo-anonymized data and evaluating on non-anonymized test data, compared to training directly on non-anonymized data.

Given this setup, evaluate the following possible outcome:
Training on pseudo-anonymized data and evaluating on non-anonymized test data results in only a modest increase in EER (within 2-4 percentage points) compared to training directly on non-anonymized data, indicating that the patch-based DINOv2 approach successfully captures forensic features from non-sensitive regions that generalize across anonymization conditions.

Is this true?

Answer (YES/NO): NO